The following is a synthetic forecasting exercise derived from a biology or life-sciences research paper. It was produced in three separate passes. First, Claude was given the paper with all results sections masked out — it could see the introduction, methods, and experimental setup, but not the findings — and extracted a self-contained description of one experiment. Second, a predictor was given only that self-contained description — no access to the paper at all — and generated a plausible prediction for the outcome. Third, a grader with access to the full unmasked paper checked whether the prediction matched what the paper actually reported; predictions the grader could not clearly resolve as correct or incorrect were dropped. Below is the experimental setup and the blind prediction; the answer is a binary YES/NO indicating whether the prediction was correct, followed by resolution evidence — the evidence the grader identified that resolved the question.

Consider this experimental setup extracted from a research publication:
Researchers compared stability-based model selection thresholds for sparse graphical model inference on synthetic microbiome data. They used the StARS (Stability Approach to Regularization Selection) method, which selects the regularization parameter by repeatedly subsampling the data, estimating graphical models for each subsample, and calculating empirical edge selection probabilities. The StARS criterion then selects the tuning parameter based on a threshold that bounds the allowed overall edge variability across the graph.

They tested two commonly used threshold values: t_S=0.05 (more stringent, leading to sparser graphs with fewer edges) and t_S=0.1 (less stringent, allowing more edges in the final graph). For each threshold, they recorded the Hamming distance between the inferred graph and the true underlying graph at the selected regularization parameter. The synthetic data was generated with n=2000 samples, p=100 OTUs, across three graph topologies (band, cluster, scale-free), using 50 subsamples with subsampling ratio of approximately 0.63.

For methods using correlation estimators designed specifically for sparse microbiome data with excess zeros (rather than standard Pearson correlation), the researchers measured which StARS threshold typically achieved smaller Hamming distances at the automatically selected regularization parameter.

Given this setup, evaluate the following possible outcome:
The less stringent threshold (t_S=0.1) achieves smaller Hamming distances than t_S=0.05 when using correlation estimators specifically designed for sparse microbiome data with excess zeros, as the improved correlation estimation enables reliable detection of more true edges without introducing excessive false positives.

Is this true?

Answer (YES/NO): YES